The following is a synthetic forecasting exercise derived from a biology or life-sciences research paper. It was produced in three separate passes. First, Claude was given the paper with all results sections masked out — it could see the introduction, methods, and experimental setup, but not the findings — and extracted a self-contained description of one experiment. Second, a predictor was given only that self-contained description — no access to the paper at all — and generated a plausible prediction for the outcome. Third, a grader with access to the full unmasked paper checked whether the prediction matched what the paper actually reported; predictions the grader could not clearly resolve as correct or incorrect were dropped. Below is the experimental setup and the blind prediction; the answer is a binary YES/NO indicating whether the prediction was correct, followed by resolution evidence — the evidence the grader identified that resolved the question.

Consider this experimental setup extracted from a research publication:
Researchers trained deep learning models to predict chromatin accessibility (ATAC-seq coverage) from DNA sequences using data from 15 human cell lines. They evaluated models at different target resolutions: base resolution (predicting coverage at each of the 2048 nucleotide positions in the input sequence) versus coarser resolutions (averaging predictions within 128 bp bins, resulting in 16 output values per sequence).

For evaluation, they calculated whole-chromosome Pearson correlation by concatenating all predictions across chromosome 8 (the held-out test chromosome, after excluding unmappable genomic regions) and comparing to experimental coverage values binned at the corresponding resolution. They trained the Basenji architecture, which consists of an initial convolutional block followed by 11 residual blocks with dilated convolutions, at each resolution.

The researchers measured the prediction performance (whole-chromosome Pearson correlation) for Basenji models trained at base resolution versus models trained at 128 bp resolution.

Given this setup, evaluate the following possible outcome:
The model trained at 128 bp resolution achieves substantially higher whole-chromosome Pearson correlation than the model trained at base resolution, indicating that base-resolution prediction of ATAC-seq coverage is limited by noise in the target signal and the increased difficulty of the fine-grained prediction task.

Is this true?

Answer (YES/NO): YES